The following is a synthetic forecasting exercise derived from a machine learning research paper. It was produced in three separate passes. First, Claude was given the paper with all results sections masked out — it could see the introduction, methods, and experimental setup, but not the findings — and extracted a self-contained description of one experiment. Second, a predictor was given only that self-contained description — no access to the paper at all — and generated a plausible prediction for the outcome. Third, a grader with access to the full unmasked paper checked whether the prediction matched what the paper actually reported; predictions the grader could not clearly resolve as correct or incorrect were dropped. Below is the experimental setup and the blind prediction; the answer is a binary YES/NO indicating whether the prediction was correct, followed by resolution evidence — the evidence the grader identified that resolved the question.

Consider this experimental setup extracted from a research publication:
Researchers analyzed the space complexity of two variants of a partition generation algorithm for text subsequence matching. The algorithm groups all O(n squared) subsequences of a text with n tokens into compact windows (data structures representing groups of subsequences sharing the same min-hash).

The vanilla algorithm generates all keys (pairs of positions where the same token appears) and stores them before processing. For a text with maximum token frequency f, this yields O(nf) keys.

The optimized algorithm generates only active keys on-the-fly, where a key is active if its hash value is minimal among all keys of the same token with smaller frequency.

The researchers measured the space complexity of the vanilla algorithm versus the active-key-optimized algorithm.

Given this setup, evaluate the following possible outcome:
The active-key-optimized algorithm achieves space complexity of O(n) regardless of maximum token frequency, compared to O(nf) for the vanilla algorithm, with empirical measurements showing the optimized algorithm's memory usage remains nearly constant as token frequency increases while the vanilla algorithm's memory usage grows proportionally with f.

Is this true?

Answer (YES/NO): NO